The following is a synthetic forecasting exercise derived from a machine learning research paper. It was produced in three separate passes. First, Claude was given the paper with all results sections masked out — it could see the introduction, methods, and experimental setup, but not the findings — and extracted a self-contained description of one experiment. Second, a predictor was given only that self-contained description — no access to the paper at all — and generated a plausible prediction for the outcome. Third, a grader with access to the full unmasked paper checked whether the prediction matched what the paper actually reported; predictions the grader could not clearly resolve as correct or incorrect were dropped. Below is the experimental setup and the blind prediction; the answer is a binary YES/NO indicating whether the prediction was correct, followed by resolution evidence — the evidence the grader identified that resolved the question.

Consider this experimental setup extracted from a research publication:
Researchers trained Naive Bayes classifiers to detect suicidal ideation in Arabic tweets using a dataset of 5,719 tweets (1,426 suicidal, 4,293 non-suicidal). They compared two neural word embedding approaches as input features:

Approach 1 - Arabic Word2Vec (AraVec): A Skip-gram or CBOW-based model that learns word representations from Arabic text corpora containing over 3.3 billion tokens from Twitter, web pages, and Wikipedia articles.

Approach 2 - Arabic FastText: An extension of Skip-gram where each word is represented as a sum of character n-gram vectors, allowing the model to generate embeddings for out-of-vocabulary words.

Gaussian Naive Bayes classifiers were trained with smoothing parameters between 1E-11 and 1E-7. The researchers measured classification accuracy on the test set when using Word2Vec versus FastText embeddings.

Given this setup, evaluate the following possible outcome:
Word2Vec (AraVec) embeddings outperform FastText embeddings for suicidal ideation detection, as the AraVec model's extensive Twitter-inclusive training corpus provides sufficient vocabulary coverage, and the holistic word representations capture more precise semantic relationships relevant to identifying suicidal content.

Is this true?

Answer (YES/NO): NO